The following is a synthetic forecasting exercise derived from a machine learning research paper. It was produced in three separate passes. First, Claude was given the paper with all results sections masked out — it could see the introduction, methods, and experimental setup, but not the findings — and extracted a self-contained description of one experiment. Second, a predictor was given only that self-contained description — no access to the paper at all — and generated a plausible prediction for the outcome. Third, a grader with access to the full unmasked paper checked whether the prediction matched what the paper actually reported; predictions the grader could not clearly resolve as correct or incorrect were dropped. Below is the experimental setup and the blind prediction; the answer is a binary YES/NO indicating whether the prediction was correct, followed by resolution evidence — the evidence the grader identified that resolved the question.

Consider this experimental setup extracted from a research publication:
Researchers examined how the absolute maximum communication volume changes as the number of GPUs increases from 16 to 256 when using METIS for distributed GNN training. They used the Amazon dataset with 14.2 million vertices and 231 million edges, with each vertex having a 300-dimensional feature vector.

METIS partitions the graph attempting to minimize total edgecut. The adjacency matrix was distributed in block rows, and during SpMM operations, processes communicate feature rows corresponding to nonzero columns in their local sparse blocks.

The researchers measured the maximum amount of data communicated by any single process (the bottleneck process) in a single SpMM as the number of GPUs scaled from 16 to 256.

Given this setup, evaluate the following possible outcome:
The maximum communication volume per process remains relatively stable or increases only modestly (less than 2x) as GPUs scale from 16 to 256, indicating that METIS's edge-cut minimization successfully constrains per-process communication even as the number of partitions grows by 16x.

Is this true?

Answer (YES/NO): NO